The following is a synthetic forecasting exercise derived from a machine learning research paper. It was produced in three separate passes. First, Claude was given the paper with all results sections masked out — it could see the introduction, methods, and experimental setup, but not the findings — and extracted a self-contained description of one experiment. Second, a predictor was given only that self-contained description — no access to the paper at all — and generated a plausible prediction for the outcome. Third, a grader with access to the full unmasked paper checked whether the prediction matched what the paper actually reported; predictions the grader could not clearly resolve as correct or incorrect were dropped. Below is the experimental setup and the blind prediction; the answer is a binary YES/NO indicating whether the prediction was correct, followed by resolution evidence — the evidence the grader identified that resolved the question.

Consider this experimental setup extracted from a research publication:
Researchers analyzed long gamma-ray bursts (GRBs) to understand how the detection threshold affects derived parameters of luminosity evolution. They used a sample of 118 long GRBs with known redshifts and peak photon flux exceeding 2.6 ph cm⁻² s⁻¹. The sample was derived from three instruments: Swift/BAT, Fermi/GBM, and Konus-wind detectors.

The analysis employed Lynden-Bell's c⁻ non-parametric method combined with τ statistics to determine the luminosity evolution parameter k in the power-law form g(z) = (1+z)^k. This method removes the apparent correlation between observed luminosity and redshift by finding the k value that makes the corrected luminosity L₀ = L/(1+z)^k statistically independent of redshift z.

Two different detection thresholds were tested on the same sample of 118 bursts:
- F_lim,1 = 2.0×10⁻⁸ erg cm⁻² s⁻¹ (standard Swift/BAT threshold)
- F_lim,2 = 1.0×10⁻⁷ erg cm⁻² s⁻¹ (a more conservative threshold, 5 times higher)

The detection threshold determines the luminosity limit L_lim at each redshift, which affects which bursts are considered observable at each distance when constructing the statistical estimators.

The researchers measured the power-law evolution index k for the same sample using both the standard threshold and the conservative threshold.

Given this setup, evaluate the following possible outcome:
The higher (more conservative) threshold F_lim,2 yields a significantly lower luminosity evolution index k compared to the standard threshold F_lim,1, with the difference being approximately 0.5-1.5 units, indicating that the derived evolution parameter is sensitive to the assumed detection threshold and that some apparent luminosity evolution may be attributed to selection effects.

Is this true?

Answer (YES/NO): NO